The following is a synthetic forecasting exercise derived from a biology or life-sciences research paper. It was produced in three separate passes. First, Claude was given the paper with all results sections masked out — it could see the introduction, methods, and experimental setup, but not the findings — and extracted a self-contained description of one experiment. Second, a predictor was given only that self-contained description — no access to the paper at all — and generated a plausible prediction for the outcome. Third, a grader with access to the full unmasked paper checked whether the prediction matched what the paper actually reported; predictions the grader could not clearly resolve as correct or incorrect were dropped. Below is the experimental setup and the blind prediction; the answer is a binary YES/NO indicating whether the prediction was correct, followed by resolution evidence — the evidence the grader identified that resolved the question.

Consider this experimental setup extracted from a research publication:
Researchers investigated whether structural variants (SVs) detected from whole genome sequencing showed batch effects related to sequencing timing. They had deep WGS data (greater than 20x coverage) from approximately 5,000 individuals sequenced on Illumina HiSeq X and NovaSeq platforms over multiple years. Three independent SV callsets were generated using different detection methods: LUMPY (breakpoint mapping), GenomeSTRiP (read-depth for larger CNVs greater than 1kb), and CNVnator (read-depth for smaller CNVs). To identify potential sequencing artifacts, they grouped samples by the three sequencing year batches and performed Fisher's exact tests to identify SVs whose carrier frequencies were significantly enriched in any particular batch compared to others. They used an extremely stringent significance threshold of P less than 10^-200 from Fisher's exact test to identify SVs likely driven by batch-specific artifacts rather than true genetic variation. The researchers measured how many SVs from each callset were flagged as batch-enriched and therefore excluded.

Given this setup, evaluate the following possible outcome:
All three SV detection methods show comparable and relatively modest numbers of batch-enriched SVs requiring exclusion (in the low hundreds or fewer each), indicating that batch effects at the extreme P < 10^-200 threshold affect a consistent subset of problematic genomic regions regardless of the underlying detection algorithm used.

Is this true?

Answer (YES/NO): NO